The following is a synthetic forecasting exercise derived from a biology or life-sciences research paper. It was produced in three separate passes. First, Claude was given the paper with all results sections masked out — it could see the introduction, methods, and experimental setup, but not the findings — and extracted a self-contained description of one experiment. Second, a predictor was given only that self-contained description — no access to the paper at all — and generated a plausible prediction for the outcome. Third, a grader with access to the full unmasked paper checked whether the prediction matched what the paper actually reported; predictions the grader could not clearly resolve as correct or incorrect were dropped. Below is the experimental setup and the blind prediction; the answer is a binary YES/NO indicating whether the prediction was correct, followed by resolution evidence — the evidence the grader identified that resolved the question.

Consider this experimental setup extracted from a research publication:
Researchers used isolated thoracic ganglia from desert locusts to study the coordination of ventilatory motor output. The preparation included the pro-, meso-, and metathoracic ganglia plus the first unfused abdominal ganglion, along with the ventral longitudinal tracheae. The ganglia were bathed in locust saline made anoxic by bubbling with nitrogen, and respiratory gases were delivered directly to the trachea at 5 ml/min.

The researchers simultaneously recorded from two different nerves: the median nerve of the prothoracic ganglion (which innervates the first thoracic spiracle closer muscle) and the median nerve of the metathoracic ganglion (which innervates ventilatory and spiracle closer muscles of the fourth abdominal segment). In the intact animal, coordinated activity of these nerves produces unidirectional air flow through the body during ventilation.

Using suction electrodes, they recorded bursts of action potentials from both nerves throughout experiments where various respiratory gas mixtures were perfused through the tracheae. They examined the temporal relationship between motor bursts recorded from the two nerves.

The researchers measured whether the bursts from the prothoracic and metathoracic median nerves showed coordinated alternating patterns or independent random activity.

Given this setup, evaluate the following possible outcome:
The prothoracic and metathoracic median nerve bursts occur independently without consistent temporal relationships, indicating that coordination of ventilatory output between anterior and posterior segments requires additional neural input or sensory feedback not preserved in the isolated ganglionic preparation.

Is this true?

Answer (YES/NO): NO